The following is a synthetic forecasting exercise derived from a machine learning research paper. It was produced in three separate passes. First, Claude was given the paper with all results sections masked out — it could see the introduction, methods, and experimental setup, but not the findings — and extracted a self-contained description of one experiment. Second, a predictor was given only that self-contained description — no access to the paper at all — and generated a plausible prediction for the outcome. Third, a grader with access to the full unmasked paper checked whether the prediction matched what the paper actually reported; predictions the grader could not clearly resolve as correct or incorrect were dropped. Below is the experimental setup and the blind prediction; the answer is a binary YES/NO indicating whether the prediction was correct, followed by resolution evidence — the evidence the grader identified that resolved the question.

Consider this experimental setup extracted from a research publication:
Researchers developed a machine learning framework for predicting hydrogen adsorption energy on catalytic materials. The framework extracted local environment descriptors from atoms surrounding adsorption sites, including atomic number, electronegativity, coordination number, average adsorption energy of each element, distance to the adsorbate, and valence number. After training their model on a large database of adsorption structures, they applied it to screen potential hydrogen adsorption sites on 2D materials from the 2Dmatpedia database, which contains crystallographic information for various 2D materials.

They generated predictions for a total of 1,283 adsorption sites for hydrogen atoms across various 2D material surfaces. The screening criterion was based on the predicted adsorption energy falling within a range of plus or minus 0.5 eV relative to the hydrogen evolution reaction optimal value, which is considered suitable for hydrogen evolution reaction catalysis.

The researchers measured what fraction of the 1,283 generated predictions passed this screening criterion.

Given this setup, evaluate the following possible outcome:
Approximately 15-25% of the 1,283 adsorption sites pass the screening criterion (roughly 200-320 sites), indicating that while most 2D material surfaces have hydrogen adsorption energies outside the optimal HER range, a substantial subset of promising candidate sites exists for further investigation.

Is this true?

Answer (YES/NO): YES